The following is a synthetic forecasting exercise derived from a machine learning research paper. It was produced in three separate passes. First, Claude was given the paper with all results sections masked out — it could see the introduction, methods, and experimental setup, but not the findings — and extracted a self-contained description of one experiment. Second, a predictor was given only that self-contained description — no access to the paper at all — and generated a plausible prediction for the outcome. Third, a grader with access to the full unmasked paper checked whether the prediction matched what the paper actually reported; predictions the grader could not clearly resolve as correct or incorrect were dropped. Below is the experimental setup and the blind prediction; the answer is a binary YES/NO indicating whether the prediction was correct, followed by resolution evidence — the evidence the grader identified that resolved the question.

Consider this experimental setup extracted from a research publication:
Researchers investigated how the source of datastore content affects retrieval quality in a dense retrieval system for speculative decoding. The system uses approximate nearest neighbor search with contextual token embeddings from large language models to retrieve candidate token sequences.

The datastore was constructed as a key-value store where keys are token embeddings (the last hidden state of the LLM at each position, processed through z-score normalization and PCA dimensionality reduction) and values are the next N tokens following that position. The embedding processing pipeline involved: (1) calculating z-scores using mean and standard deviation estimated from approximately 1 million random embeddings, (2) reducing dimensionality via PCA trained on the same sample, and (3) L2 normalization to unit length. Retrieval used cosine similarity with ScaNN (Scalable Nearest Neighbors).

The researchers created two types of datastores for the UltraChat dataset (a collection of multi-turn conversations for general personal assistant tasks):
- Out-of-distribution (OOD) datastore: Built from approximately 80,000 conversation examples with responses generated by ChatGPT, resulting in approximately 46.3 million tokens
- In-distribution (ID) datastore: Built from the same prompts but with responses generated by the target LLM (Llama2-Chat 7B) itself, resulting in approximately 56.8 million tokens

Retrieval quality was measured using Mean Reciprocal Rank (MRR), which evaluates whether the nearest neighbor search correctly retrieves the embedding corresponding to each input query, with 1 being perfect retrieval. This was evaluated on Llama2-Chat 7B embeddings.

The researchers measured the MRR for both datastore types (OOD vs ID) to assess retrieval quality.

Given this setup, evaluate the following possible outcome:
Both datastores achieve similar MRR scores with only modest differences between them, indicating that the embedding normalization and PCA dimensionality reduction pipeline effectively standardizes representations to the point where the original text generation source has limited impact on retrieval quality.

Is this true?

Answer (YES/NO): NO